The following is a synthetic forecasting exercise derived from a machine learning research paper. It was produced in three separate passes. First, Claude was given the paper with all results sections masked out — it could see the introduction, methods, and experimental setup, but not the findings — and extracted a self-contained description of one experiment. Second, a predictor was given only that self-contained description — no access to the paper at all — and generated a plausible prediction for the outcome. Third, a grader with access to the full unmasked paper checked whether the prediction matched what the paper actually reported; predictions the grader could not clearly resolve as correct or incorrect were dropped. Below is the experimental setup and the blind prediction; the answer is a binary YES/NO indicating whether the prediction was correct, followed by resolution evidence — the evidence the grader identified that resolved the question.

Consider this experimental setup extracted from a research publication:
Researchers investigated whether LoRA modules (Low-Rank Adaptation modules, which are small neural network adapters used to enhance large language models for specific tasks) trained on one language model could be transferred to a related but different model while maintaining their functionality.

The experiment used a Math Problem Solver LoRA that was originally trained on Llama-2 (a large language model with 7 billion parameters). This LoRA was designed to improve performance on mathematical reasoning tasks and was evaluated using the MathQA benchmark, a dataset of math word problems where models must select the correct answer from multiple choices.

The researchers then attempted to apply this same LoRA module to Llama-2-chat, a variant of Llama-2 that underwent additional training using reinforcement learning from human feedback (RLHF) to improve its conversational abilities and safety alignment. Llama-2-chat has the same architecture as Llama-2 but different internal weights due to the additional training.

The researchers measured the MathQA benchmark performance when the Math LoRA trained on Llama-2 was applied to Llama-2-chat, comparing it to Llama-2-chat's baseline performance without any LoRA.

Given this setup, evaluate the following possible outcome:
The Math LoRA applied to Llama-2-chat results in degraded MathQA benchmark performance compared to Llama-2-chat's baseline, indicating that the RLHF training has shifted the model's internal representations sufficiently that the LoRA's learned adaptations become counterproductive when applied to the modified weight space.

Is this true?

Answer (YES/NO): NO